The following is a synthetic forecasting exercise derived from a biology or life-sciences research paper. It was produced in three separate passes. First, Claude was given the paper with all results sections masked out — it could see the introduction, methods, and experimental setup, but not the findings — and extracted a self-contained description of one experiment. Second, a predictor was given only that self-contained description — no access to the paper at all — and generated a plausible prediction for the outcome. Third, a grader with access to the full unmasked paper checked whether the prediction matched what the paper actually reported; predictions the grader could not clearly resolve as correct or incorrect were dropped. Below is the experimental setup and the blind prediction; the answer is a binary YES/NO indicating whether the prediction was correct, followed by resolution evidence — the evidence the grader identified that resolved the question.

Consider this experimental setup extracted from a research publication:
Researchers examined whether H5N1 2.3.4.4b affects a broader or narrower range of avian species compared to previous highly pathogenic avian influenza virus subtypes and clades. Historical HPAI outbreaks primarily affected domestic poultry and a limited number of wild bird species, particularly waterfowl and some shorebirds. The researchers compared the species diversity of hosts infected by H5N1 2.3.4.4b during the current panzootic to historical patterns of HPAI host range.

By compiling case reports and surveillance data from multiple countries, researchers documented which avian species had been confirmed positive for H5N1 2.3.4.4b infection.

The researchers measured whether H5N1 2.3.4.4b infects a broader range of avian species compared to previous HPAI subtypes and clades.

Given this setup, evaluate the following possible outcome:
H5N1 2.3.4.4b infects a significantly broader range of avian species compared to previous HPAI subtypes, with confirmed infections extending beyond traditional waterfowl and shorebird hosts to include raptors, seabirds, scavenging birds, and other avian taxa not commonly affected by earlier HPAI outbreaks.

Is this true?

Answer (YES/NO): YES